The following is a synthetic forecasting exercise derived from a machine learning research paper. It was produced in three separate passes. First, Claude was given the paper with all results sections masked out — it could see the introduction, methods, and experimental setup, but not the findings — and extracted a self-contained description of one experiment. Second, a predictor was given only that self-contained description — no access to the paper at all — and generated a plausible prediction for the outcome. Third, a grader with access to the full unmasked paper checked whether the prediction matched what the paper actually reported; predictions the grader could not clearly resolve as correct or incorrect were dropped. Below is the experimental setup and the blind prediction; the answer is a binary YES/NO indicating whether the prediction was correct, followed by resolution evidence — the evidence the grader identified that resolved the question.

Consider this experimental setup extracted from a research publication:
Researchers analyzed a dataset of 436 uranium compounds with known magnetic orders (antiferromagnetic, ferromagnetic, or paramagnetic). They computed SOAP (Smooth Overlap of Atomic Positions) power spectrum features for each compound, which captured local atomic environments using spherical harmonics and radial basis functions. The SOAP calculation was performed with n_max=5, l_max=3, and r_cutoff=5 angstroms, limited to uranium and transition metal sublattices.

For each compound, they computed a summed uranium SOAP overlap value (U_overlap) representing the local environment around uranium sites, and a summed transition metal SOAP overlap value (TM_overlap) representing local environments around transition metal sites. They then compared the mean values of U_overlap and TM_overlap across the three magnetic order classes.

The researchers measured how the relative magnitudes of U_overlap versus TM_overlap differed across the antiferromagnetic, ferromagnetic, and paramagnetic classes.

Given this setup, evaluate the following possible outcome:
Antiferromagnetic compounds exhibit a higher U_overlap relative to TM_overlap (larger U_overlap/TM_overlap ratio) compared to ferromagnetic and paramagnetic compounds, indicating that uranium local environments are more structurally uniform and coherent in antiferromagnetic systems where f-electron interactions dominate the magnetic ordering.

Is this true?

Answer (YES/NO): YES